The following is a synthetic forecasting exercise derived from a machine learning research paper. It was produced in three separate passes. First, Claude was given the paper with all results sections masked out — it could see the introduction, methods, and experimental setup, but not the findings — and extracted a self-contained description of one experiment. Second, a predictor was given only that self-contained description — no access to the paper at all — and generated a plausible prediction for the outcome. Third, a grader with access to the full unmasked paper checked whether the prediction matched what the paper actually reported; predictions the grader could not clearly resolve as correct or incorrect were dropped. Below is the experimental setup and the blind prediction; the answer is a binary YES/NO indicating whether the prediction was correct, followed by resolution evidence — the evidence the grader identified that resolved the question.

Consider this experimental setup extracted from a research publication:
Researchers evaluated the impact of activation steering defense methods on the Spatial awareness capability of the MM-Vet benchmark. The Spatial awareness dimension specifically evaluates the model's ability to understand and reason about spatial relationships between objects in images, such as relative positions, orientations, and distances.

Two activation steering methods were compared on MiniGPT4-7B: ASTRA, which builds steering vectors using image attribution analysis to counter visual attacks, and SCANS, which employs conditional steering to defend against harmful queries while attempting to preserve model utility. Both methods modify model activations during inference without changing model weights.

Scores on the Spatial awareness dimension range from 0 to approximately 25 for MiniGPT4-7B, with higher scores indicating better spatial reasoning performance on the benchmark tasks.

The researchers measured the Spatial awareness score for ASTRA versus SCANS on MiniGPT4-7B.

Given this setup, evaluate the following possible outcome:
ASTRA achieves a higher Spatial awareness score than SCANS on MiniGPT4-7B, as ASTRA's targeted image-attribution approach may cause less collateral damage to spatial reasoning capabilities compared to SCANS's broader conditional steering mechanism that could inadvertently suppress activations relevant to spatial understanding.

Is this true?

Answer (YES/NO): YES